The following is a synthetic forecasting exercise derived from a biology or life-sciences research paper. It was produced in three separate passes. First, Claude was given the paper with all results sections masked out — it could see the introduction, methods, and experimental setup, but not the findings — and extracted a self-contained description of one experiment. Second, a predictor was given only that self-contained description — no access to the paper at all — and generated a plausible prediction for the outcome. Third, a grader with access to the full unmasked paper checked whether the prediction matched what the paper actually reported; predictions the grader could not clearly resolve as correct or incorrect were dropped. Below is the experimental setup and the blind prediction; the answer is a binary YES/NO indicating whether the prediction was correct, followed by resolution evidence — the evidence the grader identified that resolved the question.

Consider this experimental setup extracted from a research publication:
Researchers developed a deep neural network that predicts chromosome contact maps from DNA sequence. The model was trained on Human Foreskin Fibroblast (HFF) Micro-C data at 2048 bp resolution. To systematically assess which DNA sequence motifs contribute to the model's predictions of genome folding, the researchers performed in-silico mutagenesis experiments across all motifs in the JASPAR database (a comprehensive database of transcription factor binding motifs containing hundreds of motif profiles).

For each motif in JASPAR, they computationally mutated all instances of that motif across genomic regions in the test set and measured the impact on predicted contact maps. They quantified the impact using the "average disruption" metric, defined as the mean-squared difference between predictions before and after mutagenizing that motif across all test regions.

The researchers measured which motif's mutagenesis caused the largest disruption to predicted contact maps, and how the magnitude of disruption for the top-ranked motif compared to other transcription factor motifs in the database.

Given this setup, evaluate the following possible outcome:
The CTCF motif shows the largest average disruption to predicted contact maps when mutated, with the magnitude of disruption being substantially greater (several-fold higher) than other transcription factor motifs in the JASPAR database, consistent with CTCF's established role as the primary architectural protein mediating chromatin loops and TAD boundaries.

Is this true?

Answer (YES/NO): YES